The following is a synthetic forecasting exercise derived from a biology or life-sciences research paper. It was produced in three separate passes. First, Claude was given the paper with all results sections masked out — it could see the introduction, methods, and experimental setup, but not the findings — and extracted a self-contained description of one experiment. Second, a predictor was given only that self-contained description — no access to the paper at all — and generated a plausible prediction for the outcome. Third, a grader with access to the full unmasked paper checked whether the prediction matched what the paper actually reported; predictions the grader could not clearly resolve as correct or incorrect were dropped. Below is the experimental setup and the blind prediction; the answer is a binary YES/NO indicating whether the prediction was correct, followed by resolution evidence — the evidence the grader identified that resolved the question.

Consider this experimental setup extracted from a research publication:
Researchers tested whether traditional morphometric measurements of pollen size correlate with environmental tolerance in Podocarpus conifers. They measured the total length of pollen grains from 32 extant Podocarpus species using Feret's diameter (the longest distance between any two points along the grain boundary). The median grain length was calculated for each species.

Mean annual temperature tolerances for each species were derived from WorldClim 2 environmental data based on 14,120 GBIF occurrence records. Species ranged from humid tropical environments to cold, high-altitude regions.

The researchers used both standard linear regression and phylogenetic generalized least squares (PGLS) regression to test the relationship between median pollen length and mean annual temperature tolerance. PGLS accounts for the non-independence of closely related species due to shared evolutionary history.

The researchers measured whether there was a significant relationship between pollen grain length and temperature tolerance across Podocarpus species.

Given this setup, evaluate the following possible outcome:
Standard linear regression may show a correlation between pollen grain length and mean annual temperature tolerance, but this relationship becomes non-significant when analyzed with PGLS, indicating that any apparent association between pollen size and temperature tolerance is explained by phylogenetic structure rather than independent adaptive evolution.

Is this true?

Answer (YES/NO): NO